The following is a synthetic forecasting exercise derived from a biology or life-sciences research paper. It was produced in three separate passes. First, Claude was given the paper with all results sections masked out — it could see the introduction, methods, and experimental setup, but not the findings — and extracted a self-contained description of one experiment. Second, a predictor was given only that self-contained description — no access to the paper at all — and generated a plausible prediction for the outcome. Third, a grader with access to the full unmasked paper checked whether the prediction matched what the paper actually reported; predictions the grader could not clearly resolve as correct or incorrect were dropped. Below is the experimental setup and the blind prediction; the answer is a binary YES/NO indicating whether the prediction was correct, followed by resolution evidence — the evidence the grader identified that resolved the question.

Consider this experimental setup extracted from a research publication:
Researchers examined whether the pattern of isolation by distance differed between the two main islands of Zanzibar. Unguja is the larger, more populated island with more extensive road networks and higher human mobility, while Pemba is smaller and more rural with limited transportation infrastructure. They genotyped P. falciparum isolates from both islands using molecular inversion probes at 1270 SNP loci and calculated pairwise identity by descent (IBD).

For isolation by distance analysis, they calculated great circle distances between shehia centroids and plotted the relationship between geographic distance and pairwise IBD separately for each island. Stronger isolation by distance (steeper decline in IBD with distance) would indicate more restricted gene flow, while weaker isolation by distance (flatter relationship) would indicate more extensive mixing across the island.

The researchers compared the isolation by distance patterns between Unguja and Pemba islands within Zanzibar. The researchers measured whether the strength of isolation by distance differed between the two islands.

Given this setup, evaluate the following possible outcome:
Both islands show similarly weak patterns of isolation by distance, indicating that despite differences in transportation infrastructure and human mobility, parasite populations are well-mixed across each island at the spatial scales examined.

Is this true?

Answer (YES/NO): NO